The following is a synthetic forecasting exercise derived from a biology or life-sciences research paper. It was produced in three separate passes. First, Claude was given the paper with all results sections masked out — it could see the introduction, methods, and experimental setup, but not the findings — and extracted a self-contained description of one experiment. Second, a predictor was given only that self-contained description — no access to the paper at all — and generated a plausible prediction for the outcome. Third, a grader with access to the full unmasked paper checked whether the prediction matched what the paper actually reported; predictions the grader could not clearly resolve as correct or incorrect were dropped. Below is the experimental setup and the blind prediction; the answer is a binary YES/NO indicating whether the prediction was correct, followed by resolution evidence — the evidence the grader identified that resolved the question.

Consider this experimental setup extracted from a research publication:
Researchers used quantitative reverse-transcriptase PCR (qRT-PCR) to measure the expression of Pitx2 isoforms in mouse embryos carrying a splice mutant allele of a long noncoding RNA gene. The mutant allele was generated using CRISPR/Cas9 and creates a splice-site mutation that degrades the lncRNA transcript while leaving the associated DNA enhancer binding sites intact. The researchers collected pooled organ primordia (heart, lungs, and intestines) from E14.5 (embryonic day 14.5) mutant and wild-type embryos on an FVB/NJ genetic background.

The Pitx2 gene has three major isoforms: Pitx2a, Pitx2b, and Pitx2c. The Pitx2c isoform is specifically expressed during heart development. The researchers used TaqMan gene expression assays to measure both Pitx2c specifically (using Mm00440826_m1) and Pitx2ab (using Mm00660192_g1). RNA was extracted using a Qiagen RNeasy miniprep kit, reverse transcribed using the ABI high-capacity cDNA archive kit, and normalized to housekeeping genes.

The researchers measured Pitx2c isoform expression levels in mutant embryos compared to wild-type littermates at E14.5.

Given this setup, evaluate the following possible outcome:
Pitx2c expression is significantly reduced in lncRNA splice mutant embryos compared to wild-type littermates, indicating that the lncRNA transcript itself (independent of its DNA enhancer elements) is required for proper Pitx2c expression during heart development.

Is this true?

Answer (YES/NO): NO